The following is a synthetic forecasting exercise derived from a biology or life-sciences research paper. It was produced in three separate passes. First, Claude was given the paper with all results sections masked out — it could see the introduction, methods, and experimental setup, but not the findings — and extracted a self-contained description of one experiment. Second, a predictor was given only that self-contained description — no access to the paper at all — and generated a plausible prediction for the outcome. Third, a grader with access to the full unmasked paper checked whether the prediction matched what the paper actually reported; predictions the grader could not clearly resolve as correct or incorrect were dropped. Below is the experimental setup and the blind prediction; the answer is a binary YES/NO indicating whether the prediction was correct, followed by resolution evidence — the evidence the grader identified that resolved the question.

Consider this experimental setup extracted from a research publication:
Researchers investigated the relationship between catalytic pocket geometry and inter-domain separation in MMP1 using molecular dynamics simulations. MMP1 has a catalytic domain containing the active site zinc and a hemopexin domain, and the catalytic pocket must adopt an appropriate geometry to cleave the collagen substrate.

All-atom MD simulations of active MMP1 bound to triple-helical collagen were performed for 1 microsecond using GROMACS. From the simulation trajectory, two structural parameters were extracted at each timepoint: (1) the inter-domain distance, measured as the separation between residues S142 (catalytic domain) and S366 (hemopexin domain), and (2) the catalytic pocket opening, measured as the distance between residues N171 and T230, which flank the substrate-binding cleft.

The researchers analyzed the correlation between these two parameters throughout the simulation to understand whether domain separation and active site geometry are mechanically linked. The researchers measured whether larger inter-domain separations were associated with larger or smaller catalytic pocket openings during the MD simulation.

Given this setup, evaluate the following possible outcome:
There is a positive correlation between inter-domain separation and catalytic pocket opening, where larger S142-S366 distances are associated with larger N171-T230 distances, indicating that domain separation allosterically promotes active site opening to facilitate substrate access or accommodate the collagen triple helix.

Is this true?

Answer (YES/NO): YES